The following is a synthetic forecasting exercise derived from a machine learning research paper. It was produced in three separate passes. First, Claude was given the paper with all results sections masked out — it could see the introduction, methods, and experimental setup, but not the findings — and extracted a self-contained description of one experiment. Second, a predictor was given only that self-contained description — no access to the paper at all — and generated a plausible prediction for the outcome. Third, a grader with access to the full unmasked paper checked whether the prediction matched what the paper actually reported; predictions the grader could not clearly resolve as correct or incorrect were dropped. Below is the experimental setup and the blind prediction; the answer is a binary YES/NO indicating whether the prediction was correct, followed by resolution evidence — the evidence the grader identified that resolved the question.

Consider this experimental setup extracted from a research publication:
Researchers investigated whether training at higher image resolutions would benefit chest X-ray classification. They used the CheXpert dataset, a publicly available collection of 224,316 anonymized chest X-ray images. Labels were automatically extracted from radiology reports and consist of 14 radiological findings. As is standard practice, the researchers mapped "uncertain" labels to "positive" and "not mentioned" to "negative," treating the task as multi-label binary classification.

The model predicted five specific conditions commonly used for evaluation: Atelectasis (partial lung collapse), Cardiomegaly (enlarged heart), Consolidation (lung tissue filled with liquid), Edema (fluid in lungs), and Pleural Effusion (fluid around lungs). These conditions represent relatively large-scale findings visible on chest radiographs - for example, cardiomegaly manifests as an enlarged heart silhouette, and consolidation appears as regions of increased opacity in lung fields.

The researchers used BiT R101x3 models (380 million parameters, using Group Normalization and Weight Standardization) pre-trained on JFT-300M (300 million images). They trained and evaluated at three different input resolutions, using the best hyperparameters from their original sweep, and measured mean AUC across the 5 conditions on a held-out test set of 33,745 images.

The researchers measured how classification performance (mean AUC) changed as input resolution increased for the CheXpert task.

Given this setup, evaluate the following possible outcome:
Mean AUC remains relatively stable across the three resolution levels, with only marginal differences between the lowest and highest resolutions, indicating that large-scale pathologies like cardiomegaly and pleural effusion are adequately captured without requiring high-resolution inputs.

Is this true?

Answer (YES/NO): YES